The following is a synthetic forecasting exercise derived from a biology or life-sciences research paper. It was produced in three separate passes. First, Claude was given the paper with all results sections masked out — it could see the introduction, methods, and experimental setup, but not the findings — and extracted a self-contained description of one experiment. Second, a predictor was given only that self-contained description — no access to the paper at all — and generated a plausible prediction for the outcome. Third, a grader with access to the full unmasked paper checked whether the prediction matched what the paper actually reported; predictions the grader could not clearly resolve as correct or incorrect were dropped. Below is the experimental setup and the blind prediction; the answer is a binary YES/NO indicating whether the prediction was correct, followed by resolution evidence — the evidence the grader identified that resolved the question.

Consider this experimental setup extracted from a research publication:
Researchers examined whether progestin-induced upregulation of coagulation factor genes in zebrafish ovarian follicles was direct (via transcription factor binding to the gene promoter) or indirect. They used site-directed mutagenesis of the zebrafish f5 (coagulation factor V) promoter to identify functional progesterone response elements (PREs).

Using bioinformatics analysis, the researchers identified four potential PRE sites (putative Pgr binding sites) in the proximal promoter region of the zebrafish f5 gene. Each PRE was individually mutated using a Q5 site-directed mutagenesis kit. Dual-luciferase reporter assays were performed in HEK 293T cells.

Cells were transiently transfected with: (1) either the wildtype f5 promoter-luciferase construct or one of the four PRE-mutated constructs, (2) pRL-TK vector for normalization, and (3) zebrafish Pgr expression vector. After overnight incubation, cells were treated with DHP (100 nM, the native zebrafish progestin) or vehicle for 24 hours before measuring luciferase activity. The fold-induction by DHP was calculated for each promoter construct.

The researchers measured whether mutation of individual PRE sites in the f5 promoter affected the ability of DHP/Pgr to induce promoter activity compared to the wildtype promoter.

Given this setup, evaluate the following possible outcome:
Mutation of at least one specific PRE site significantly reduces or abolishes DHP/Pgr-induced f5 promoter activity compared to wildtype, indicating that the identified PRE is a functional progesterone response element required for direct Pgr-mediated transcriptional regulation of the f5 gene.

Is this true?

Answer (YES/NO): YES